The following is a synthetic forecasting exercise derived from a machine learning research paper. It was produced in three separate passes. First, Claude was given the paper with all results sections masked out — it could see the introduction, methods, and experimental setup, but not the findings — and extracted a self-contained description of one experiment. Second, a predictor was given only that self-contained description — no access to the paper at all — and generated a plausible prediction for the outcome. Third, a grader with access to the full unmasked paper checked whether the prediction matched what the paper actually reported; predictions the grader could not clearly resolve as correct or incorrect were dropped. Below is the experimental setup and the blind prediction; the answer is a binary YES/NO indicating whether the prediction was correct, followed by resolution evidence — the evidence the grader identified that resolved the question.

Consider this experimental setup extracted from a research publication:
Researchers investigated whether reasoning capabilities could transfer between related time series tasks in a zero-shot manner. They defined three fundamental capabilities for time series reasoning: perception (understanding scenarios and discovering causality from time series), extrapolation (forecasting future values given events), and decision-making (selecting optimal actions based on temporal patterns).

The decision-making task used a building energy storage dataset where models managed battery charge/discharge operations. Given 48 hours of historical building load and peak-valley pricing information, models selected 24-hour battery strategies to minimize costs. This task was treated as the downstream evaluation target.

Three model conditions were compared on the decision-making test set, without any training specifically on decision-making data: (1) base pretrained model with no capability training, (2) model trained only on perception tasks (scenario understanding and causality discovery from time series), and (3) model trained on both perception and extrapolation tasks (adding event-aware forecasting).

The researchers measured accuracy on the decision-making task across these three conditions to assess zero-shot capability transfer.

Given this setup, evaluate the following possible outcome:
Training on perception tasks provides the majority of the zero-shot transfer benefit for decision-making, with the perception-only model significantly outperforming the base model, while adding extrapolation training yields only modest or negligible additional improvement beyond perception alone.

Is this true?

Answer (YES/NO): NO